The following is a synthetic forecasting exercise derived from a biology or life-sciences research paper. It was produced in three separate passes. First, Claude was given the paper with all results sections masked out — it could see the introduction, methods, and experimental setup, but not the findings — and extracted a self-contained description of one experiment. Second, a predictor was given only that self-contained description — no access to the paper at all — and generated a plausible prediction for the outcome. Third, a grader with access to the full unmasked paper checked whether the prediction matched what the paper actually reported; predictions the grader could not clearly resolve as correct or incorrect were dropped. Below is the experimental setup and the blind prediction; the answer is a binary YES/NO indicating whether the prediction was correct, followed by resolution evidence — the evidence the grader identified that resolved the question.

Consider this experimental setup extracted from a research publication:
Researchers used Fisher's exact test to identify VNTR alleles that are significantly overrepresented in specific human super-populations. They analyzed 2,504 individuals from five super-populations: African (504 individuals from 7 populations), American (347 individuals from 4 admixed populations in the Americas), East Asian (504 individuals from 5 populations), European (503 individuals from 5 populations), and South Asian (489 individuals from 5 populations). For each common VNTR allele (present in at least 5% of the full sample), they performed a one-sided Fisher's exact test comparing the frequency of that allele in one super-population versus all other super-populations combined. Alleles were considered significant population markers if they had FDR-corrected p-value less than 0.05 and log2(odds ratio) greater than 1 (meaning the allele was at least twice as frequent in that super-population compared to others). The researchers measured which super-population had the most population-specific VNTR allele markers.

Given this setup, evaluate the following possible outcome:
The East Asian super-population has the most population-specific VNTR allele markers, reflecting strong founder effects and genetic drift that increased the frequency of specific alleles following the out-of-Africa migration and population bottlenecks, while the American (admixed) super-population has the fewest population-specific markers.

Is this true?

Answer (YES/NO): NO